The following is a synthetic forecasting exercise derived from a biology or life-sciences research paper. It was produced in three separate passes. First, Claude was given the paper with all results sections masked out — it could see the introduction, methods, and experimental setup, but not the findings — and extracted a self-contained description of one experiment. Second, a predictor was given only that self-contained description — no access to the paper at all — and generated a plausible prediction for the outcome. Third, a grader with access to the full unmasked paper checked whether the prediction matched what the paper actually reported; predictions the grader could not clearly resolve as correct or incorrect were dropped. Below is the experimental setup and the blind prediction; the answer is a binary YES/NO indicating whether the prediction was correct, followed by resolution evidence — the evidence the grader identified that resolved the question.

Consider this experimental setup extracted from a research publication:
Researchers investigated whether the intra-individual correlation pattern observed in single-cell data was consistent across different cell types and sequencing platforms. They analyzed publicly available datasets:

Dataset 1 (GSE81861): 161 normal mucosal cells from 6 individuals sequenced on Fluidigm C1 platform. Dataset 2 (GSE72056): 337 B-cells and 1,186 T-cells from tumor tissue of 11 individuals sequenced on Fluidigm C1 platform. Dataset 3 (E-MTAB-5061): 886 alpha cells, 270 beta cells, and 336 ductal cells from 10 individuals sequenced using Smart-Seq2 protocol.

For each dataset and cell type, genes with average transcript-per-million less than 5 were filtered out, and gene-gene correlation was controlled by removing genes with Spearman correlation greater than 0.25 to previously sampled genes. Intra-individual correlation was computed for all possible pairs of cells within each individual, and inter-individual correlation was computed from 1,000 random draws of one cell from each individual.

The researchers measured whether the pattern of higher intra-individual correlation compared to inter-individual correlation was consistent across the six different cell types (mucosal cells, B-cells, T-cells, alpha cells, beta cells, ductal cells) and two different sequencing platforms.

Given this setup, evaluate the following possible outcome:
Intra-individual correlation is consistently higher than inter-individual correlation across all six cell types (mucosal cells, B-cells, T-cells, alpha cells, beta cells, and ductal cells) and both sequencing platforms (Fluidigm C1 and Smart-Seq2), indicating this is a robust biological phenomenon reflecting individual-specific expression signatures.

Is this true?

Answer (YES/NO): YES